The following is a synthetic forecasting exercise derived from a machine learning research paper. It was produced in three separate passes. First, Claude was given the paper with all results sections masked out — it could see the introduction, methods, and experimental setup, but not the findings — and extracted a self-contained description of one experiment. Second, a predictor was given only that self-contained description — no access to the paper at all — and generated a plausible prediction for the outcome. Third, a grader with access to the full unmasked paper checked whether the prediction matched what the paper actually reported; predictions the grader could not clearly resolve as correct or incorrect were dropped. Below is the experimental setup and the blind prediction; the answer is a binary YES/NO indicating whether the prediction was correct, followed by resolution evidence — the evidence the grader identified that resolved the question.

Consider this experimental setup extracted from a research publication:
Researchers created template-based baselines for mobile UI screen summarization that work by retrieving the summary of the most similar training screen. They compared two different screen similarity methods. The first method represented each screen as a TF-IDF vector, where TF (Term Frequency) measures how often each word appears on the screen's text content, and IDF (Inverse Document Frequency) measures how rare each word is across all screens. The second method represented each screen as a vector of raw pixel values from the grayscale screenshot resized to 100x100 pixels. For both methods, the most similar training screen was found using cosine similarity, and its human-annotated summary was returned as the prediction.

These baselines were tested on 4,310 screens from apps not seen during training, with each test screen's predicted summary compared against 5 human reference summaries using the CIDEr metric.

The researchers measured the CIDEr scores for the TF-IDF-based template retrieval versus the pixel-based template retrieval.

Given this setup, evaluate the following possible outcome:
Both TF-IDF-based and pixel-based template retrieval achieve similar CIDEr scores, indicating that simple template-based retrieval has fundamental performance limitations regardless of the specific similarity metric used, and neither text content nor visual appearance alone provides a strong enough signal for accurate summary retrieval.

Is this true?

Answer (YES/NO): NO